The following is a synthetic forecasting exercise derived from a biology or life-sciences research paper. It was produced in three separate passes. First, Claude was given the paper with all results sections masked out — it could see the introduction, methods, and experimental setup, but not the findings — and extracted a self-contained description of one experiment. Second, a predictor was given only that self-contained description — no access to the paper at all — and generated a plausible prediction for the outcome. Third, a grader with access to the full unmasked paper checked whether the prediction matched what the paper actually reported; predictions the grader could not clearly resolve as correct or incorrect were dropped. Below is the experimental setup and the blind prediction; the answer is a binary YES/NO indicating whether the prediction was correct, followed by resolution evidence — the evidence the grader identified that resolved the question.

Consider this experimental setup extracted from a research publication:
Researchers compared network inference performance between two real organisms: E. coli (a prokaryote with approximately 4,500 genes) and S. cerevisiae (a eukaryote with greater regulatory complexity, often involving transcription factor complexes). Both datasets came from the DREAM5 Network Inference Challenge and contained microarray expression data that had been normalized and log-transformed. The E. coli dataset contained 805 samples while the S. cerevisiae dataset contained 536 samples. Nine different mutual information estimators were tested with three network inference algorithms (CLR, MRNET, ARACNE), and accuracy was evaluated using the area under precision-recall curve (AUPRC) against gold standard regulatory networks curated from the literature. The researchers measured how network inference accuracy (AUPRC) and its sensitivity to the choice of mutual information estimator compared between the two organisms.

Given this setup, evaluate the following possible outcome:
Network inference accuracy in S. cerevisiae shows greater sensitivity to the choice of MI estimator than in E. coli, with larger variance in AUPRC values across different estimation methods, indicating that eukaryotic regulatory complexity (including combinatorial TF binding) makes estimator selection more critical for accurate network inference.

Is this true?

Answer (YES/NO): NO